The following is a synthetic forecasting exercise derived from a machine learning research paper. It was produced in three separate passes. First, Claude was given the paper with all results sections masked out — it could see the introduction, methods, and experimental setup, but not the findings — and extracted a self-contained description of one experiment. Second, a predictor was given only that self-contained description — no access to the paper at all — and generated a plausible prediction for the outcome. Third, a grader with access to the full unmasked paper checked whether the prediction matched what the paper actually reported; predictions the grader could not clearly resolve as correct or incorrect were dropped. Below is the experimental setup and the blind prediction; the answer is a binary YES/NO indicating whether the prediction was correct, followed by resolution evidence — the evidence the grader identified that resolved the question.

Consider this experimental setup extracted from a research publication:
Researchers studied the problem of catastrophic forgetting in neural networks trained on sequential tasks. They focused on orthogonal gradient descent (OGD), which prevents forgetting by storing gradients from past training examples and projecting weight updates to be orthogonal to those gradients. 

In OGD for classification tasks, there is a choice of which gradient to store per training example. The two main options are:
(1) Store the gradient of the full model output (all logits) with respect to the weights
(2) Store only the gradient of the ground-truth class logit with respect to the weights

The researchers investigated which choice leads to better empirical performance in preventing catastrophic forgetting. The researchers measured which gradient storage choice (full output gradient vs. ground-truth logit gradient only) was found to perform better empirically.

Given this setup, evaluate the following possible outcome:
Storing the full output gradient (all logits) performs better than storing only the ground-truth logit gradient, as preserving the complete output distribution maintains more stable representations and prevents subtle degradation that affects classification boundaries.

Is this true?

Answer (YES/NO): NO